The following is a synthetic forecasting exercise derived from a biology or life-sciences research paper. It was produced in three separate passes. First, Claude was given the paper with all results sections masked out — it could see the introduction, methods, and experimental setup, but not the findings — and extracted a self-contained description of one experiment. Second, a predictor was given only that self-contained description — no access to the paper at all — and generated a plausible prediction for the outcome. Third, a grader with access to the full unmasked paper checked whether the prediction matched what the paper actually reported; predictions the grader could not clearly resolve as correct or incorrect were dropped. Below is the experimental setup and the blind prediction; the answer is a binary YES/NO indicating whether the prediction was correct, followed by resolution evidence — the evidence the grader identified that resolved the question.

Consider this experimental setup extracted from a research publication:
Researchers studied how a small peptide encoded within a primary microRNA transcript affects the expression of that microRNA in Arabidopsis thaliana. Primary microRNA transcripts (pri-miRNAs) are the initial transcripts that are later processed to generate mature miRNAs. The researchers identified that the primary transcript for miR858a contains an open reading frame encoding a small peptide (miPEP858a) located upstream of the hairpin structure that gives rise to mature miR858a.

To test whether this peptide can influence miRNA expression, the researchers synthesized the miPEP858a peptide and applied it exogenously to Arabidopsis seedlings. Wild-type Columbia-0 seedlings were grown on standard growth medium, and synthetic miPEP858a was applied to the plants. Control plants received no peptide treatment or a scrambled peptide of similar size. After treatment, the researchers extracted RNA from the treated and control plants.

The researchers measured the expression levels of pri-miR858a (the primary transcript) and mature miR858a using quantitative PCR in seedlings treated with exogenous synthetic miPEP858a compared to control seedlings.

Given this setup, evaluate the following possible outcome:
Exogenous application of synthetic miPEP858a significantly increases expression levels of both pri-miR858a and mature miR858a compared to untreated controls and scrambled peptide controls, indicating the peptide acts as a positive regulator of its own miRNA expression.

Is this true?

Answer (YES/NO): YES